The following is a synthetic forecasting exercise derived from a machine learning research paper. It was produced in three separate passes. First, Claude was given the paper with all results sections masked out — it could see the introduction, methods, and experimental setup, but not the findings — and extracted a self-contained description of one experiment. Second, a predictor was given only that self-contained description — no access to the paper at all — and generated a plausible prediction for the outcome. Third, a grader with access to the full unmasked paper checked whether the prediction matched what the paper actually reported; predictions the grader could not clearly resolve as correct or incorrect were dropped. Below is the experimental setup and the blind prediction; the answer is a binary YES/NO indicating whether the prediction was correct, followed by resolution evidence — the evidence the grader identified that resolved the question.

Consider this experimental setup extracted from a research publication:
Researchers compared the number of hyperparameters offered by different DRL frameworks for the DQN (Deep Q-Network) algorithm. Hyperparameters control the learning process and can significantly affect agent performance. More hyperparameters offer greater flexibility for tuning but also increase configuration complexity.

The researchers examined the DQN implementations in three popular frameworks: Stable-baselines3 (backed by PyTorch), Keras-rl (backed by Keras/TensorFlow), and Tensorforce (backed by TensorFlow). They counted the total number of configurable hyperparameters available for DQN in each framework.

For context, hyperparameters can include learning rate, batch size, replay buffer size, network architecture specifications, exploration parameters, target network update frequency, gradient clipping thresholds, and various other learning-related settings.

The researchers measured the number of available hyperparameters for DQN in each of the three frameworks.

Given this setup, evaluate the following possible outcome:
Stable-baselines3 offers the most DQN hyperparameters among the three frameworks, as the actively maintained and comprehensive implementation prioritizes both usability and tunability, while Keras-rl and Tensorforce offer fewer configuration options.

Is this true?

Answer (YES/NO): YES